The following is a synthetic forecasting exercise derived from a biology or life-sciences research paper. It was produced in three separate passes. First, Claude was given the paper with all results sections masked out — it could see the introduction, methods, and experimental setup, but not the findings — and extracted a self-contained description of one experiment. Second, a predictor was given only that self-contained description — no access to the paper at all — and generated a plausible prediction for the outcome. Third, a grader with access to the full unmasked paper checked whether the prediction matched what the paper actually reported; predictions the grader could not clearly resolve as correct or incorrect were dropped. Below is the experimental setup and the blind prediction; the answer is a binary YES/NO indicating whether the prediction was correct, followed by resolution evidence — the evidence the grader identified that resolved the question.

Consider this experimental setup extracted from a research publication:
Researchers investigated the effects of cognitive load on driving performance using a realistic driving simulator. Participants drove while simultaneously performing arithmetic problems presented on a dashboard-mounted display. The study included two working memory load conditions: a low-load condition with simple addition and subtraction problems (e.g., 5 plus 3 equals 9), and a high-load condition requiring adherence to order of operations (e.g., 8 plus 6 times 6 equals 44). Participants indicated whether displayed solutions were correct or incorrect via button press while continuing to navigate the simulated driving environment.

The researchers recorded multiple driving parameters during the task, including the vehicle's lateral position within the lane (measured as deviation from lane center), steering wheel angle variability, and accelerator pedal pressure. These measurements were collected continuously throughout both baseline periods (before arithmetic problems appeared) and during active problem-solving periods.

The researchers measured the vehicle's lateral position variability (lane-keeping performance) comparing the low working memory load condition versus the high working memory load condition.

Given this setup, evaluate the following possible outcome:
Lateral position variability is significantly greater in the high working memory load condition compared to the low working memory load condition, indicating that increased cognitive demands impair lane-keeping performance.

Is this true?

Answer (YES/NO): NO